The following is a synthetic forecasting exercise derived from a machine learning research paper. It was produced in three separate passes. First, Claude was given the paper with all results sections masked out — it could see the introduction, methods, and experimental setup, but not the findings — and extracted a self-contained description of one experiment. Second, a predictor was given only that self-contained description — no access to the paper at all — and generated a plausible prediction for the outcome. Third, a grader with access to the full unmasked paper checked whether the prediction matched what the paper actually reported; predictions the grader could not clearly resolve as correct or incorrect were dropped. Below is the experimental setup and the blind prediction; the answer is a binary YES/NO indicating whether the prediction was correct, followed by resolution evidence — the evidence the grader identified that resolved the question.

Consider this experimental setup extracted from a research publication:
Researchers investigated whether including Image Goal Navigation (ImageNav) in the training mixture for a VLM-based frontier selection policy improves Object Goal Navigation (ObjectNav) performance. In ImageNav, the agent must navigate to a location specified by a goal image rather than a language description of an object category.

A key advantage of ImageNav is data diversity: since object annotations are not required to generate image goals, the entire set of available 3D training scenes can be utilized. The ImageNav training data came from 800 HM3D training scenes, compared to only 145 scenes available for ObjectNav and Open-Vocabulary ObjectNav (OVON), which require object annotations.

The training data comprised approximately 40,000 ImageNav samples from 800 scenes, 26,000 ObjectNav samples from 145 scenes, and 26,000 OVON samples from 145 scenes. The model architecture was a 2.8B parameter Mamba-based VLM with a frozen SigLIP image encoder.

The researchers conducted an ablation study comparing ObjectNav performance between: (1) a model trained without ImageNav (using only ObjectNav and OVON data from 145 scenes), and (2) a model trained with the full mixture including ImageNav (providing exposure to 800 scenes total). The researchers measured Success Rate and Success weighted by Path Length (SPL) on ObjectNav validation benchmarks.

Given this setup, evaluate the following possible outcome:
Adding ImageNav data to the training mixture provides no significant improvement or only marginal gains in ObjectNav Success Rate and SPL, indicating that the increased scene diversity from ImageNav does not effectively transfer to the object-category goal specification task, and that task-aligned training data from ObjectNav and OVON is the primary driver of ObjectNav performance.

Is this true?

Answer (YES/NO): NO